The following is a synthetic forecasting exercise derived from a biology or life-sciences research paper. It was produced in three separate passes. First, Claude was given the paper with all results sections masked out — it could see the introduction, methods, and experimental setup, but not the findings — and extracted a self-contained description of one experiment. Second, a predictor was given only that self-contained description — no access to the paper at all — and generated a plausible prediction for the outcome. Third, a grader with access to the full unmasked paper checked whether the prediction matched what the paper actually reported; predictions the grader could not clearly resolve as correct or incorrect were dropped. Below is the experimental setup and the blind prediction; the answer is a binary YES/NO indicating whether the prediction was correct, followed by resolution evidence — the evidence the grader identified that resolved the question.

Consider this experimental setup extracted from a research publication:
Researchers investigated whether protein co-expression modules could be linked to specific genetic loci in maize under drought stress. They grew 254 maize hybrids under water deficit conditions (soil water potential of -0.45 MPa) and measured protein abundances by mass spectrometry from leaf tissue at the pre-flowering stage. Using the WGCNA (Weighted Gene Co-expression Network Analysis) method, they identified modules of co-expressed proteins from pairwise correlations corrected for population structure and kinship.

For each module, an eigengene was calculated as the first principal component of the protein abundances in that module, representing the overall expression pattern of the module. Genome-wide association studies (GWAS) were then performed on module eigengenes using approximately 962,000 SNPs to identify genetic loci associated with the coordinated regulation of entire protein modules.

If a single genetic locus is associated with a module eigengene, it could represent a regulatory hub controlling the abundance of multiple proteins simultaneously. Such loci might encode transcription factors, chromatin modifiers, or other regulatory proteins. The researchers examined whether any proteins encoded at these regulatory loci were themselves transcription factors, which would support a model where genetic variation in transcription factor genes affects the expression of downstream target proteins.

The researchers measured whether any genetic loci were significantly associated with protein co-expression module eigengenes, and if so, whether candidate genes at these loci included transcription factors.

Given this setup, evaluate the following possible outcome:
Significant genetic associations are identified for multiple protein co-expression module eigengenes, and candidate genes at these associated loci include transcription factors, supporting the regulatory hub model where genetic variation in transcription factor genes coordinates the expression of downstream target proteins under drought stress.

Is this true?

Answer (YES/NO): YES